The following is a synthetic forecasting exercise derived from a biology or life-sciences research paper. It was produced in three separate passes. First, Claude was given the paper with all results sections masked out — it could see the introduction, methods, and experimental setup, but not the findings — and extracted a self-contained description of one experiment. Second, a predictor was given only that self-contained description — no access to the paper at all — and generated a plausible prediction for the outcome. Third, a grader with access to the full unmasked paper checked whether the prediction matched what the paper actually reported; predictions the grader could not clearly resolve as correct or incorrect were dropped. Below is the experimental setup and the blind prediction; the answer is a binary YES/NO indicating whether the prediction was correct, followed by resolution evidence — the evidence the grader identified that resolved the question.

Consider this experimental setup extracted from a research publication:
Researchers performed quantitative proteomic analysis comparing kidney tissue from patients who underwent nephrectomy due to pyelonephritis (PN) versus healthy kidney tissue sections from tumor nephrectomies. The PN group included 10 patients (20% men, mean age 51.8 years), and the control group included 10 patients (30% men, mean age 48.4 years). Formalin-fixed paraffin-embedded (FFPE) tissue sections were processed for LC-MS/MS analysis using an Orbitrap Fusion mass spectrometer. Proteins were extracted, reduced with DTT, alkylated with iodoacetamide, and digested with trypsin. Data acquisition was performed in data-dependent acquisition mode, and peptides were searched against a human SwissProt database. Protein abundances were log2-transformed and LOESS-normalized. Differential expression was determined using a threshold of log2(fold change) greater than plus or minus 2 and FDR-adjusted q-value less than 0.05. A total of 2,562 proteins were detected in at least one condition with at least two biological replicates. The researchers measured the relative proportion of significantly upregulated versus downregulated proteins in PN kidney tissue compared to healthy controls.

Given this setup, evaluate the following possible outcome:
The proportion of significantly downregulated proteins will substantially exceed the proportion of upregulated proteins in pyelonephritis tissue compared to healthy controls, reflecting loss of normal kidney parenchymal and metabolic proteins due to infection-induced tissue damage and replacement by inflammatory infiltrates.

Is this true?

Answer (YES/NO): YES